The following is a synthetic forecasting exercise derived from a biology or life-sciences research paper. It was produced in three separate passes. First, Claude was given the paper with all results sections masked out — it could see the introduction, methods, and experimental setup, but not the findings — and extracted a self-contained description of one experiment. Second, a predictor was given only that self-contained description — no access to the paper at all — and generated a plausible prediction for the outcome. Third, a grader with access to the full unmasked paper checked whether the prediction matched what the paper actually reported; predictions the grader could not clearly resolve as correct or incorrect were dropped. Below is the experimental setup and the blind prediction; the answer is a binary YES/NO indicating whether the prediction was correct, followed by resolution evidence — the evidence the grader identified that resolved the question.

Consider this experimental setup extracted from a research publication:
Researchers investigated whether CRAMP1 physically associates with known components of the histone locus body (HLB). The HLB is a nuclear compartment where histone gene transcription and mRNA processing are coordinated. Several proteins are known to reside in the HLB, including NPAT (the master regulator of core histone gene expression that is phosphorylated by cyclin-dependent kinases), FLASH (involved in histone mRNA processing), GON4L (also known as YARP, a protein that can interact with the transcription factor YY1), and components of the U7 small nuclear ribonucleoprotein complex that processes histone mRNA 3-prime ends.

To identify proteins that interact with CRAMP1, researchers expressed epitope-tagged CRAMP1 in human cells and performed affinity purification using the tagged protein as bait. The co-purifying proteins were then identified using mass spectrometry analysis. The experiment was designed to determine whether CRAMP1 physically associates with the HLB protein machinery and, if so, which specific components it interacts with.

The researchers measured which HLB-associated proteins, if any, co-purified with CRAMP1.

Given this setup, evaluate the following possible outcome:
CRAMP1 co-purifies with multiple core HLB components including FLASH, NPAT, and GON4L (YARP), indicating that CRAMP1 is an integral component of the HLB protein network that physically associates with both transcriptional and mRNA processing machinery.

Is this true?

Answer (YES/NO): NO